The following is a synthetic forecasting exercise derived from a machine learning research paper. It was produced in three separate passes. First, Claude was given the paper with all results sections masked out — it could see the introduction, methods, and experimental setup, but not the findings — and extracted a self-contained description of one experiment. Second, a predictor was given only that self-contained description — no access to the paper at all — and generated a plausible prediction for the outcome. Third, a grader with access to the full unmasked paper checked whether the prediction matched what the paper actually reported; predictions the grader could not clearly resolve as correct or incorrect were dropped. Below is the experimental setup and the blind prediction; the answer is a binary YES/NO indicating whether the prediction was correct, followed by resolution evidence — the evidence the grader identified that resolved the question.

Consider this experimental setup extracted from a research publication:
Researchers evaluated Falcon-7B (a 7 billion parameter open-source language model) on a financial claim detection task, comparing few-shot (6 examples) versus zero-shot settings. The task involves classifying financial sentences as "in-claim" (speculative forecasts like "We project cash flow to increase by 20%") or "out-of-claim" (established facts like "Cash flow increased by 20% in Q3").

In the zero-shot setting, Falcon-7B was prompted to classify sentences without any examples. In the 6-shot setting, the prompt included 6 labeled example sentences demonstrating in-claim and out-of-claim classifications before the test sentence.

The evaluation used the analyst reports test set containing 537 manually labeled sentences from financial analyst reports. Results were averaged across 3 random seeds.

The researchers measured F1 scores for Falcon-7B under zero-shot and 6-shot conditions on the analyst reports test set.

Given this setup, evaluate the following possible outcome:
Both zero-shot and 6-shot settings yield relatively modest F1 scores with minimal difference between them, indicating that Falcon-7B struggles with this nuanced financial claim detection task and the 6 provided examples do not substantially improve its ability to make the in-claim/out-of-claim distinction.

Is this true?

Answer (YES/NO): NO